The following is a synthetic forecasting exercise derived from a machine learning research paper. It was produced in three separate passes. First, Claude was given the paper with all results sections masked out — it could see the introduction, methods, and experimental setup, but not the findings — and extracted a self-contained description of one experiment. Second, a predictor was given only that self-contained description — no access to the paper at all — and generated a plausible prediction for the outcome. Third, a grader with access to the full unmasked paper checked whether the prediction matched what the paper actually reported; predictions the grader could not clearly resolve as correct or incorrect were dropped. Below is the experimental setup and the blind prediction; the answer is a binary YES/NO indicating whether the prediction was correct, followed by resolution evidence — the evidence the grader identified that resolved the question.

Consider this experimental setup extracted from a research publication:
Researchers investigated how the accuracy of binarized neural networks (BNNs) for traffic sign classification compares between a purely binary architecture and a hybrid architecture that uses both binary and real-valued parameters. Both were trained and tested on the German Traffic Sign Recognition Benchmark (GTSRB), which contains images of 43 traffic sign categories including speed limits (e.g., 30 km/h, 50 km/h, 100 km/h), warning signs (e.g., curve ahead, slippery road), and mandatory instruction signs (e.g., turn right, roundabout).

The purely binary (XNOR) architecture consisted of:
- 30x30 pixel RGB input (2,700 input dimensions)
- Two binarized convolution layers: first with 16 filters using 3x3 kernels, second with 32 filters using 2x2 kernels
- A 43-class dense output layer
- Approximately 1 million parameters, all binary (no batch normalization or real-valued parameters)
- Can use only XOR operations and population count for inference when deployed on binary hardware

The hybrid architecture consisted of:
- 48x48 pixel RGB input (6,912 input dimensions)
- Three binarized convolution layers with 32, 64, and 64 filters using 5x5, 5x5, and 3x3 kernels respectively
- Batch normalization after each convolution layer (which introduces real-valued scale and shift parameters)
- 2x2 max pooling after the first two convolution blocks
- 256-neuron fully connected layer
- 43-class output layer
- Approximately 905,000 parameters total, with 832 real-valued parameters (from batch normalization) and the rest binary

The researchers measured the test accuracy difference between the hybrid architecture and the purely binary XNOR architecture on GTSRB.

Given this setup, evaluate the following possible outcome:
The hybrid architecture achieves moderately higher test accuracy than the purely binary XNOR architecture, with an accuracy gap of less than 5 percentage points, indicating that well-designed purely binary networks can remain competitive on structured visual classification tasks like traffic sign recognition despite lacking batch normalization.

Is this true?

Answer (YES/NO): NO